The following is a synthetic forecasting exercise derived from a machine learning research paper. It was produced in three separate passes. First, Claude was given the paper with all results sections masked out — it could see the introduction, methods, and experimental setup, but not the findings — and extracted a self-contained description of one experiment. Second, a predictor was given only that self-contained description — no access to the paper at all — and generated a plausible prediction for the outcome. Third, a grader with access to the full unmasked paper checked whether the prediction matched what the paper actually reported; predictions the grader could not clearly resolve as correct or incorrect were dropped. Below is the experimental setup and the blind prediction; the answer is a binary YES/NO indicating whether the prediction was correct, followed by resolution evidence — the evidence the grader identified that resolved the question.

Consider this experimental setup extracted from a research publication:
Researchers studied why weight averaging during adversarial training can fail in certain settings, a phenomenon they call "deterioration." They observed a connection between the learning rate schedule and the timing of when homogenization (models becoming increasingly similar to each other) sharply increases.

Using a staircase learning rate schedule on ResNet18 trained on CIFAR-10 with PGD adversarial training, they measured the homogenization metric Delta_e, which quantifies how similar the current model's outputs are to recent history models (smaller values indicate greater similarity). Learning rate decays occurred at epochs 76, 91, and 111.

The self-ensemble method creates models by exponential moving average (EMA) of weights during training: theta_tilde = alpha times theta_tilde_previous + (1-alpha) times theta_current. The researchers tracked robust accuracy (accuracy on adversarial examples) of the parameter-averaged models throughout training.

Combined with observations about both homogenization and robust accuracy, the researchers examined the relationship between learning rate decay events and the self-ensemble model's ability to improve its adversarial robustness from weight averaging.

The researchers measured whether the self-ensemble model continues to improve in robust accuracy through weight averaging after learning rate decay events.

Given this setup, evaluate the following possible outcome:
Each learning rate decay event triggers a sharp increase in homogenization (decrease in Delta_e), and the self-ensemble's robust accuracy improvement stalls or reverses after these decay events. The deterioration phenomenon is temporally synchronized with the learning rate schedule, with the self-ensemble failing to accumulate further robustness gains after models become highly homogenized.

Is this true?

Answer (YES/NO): YES